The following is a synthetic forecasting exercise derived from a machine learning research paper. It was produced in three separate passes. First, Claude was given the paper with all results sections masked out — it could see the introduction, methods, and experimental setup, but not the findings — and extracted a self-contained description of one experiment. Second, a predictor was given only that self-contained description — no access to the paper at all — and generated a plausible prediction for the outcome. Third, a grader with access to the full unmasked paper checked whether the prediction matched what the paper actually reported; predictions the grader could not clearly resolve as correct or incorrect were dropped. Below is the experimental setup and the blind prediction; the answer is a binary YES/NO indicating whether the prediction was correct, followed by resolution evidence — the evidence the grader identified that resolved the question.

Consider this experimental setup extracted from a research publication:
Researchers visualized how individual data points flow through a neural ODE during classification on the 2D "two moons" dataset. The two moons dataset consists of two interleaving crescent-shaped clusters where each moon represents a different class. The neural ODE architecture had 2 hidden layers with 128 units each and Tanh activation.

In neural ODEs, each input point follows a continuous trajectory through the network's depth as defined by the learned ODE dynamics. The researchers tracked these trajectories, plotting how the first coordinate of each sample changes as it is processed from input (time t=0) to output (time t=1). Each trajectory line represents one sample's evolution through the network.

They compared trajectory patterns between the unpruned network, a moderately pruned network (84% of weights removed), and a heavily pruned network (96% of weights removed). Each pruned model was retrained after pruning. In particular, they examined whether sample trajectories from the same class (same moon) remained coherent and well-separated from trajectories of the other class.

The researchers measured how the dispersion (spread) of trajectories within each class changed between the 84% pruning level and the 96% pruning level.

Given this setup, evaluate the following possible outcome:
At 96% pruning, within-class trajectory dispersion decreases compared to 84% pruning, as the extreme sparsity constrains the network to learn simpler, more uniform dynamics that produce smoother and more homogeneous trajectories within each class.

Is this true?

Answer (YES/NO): NO